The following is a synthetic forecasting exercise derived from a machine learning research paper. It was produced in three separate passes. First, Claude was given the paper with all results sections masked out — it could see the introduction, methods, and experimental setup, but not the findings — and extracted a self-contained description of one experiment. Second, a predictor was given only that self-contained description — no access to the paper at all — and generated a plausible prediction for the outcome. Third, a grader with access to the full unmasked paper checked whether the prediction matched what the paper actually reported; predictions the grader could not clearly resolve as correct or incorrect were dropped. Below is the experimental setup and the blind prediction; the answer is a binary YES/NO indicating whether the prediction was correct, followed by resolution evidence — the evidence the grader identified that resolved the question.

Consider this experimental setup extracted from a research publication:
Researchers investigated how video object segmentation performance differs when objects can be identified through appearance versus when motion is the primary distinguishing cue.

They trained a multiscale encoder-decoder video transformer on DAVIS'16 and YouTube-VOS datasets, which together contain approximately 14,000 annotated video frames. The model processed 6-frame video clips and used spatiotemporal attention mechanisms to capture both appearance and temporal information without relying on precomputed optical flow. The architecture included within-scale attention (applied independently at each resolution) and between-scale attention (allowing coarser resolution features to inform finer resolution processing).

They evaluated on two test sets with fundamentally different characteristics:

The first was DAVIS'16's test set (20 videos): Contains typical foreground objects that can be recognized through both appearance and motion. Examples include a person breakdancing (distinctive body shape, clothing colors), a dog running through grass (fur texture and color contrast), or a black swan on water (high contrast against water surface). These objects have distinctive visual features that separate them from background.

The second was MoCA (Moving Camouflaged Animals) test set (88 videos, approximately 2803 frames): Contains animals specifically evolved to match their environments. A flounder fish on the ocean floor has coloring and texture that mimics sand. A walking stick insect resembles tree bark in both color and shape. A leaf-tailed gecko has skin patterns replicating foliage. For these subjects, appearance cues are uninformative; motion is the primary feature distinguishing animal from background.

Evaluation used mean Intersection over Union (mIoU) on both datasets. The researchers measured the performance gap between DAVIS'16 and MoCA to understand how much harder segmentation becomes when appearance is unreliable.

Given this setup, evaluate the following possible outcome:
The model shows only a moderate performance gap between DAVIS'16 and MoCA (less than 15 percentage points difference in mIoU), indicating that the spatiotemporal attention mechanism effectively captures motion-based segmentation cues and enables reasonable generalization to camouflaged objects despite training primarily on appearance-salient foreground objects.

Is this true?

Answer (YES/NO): YES